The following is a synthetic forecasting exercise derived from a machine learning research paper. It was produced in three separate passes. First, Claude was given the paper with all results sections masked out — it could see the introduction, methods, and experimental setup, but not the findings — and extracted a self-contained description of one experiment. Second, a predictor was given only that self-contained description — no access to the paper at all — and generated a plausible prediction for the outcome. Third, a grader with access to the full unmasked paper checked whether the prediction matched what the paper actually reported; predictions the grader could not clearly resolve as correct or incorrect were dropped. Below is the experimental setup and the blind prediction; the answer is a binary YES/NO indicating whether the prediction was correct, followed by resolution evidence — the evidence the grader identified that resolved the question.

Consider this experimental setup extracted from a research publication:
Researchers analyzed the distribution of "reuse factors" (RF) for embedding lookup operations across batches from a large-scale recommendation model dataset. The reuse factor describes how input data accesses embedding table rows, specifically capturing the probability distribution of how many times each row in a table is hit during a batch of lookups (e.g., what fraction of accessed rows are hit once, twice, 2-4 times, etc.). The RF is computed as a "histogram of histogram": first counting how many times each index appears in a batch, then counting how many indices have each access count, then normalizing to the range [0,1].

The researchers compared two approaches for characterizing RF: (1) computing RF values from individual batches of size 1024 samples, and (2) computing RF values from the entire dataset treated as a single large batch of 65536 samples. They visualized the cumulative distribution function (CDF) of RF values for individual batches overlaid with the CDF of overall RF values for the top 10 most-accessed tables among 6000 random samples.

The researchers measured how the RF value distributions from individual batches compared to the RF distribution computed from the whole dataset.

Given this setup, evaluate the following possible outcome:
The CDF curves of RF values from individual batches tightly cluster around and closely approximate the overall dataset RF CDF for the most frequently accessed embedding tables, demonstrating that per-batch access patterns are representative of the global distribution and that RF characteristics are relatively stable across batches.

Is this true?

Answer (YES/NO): NO